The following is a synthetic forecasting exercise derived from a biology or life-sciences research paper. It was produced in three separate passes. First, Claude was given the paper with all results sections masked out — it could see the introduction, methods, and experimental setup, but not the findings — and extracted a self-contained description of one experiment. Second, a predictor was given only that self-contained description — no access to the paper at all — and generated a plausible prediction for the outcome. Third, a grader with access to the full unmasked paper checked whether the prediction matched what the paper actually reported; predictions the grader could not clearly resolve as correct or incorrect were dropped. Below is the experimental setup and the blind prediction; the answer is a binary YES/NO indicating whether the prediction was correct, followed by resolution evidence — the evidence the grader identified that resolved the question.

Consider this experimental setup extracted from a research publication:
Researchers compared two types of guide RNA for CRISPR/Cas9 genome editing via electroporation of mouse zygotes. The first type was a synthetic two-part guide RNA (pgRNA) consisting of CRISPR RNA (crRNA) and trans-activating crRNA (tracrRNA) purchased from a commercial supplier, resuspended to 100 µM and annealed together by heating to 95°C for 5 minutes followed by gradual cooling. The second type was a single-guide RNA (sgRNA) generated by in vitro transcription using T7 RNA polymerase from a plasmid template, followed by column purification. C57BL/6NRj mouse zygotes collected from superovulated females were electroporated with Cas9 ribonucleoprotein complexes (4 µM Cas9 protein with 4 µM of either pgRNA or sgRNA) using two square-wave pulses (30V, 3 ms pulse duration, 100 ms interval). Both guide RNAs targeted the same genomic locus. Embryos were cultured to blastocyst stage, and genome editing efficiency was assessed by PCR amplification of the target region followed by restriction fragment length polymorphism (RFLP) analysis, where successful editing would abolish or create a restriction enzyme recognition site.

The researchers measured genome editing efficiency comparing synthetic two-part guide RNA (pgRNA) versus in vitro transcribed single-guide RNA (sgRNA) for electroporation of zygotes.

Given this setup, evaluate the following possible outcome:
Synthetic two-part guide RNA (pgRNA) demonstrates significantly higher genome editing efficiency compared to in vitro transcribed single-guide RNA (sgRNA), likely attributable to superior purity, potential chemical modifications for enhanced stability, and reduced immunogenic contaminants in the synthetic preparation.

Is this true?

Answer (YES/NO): NO